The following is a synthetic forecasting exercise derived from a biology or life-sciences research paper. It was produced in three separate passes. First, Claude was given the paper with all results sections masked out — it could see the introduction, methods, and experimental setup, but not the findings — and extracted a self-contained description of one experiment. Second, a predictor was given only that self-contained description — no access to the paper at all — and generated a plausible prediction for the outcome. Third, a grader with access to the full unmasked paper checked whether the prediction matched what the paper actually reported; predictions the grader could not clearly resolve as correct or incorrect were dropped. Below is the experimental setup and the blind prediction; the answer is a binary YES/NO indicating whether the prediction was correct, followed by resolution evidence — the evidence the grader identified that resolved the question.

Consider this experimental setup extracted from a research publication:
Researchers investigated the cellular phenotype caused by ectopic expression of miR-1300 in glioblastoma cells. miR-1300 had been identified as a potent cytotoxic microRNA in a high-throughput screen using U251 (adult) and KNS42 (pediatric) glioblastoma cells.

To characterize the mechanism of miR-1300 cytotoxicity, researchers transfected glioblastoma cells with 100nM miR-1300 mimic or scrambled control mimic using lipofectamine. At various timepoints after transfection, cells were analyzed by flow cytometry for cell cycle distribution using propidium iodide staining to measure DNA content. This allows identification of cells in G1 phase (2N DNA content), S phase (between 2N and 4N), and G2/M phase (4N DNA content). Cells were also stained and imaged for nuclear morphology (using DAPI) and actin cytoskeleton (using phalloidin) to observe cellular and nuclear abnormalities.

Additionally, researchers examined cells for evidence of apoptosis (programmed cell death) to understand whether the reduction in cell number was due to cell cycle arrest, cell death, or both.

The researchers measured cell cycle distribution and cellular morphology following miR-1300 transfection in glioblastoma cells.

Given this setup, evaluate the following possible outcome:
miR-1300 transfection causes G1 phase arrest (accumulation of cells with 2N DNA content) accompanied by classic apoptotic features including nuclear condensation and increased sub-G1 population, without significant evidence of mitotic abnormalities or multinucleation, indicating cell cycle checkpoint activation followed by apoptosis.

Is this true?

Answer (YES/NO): NO